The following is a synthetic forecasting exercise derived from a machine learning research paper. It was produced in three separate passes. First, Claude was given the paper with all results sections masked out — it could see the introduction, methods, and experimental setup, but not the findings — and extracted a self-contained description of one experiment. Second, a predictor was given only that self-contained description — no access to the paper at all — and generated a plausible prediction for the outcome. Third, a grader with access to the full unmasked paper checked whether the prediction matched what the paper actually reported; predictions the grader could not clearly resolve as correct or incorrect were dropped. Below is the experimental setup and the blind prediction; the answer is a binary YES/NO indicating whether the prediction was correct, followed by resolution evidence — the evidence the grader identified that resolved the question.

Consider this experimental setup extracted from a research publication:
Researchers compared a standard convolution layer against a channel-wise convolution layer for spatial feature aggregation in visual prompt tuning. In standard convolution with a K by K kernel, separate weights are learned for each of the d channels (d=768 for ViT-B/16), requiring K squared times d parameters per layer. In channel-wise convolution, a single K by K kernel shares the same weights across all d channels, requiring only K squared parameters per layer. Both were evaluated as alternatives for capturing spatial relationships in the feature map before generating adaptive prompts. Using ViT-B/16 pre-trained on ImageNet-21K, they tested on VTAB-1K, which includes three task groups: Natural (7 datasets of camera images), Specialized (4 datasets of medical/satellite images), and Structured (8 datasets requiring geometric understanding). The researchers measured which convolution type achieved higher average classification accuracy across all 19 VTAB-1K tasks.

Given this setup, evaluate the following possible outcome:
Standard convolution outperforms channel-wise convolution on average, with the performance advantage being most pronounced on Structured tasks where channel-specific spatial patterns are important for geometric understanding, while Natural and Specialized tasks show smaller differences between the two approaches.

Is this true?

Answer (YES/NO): NO